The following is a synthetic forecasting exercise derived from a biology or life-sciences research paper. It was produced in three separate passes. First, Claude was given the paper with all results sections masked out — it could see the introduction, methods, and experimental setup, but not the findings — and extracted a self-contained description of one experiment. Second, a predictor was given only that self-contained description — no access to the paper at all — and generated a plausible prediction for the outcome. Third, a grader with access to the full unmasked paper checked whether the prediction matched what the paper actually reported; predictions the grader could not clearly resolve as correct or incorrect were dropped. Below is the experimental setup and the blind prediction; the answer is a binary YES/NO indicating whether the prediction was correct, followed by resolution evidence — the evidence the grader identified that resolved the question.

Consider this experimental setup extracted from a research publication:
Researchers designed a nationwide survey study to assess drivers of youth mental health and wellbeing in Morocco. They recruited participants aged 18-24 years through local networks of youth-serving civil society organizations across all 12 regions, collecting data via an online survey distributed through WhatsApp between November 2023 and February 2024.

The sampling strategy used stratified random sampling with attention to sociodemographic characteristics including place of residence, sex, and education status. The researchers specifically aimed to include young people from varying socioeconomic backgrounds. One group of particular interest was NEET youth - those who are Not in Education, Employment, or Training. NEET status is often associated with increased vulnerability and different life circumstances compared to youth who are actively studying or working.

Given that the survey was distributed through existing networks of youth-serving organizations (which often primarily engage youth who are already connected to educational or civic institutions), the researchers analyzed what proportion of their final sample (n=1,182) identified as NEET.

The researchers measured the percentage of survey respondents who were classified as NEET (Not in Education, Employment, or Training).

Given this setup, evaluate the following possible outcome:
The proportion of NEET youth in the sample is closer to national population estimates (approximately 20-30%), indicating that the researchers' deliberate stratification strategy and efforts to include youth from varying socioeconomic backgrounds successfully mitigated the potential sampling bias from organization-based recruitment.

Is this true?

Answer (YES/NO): NO